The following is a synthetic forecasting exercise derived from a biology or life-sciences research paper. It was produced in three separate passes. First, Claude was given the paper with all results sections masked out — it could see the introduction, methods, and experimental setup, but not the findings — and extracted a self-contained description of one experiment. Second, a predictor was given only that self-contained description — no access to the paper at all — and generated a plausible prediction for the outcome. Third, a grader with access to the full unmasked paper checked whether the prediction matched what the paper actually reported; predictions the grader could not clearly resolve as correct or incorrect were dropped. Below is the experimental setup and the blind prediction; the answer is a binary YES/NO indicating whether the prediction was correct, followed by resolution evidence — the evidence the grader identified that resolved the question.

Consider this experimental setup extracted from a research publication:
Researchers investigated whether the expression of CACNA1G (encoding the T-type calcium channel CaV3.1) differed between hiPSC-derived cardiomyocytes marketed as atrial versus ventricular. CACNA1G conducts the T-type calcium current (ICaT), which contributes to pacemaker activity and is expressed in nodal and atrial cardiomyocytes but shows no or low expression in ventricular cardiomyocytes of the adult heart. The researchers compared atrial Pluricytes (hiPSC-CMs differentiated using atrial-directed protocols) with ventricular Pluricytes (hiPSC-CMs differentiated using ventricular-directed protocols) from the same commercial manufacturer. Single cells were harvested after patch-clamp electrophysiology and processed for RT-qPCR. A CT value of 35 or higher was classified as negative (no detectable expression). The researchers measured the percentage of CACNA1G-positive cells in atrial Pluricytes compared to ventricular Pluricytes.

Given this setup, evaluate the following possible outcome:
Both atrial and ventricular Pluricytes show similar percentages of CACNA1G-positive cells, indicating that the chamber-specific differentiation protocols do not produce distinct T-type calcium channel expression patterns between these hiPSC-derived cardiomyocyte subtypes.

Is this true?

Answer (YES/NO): NO